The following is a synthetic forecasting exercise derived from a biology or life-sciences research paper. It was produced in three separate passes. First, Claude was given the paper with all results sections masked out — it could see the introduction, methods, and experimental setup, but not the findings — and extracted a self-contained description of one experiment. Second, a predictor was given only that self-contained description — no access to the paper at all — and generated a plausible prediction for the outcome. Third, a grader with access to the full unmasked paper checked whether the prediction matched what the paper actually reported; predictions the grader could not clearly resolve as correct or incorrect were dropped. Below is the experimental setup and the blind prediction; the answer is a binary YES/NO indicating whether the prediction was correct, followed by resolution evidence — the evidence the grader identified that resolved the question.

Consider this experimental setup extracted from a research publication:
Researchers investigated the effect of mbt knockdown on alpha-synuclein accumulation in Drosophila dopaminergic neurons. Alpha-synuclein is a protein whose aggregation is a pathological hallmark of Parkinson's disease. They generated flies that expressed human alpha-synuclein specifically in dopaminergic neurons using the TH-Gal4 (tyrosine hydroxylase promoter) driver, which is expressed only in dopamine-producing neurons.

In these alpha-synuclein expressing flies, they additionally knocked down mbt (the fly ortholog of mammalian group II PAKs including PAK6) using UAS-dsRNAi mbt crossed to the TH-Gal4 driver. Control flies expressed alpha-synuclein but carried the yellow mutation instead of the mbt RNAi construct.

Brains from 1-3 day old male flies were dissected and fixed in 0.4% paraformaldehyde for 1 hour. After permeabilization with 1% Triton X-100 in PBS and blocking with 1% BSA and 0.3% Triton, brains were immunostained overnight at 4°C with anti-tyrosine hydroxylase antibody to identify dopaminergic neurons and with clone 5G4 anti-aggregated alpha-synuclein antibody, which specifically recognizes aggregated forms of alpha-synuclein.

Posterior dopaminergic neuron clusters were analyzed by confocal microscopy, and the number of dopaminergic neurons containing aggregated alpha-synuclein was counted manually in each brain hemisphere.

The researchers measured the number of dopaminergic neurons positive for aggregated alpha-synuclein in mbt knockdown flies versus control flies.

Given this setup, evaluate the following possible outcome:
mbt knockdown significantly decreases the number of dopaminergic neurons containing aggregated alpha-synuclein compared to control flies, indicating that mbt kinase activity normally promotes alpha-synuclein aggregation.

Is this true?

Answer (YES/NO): NO